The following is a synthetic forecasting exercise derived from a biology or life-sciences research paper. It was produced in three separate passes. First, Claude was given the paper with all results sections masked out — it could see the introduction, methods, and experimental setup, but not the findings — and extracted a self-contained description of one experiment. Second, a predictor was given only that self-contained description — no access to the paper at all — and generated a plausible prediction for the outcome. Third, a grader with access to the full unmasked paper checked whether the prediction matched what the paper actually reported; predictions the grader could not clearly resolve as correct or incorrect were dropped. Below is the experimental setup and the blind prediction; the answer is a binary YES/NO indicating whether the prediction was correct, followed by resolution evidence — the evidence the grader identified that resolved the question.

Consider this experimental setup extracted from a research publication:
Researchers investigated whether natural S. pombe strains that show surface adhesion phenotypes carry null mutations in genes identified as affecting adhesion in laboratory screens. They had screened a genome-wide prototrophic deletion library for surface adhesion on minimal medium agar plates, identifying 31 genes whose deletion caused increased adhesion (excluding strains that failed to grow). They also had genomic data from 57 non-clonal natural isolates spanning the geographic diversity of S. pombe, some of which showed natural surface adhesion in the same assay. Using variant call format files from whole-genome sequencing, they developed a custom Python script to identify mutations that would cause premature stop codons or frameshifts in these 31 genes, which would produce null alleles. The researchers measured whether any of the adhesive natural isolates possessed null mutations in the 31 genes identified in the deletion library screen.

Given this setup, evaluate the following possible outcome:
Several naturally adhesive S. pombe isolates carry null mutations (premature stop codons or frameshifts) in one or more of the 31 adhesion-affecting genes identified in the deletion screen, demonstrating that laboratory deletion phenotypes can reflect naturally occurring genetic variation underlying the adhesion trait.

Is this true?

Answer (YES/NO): NO